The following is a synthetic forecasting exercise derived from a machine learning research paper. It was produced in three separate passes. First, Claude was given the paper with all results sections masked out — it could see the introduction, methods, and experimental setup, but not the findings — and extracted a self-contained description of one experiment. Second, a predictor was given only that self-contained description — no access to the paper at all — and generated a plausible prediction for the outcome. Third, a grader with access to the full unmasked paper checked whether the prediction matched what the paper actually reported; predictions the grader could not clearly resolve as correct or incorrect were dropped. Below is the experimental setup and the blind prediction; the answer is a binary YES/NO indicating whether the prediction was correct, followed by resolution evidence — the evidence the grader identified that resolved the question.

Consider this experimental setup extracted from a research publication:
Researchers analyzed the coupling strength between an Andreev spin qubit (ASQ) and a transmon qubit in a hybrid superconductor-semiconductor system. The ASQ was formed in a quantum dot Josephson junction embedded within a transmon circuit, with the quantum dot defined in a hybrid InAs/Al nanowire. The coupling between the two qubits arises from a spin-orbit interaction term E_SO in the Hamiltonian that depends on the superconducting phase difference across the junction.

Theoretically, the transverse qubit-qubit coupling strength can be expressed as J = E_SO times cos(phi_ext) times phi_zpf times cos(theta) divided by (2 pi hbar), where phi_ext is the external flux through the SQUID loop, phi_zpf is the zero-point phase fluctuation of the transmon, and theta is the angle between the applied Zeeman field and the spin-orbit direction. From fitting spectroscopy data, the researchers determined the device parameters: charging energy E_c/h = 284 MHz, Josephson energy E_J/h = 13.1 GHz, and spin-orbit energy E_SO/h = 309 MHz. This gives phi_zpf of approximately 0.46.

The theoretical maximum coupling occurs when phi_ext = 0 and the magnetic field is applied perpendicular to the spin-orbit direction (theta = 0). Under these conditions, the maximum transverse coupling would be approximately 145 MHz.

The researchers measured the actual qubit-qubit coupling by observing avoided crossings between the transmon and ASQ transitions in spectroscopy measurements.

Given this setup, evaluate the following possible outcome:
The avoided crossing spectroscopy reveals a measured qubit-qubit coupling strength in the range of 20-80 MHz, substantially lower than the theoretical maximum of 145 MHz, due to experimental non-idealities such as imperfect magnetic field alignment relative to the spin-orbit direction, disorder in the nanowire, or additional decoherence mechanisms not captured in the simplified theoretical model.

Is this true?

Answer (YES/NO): YES